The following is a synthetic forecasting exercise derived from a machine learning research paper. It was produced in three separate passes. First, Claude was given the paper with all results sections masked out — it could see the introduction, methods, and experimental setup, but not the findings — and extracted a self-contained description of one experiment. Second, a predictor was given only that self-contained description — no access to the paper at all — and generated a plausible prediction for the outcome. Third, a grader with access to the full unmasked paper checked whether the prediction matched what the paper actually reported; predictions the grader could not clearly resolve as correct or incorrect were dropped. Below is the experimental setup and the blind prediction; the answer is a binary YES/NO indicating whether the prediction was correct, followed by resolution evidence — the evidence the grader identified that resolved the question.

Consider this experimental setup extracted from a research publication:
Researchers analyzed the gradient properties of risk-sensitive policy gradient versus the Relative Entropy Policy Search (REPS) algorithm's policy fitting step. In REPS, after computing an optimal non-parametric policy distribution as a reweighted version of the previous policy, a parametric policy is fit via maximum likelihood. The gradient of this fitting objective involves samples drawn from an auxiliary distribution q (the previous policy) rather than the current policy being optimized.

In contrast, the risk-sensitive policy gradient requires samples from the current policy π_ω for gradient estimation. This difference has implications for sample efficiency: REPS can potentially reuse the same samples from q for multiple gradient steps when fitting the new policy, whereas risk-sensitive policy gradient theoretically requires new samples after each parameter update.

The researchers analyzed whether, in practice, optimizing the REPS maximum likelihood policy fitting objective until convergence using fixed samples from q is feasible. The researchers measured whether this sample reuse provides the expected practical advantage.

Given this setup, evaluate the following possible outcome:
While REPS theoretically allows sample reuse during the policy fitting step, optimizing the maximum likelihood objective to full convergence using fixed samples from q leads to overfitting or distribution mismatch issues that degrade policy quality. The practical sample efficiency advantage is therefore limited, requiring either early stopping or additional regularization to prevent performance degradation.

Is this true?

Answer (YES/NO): YES